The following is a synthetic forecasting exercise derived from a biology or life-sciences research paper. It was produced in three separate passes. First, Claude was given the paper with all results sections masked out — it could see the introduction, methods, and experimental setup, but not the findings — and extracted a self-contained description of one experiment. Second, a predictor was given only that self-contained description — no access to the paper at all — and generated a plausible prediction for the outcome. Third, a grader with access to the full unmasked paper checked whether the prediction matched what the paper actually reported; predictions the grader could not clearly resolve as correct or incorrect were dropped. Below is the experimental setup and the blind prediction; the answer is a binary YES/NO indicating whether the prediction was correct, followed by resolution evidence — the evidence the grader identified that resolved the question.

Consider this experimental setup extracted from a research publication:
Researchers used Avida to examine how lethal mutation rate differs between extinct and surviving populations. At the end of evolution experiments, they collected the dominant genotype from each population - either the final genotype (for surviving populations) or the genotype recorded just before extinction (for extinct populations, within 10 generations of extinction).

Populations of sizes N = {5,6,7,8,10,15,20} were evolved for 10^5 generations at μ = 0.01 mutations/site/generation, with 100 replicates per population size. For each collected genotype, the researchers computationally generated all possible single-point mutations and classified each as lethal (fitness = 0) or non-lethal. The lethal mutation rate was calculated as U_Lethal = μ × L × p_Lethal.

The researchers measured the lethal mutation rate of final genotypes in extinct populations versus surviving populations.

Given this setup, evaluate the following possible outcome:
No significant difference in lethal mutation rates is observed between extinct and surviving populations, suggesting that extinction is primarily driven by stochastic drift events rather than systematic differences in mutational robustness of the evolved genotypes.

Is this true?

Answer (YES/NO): NO